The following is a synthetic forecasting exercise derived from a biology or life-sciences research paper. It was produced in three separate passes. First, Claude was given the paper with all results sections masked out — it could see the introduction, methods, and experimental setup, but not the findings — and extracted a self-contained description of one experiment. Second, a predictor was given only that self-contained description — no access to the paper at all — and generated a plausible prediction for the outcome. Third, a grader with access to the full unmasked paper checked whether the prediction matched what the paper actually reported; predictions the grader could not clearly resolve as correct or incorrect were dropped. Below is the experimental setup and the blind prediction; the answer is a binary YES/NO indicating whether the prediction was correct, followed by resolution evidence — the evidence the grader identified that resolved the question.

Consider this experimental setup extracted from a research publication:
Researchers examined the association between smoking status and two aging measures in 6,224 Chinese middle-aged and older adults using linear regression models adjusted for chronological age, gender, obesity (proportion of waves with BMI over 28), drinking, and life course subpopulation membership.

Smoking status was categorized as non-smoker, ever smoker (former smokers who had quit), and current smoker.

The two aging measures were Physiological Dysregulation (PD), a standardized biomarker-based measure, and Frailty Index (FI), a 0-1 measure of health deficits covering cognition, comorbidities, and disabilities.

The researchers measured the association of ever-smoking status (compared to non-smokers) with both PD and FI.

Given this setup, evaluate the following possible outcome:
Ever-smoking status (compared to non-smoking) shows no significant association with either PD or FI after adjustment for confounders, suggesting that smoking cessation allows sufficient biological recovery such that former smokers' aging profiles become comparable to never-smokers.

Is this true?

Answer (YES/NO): NO